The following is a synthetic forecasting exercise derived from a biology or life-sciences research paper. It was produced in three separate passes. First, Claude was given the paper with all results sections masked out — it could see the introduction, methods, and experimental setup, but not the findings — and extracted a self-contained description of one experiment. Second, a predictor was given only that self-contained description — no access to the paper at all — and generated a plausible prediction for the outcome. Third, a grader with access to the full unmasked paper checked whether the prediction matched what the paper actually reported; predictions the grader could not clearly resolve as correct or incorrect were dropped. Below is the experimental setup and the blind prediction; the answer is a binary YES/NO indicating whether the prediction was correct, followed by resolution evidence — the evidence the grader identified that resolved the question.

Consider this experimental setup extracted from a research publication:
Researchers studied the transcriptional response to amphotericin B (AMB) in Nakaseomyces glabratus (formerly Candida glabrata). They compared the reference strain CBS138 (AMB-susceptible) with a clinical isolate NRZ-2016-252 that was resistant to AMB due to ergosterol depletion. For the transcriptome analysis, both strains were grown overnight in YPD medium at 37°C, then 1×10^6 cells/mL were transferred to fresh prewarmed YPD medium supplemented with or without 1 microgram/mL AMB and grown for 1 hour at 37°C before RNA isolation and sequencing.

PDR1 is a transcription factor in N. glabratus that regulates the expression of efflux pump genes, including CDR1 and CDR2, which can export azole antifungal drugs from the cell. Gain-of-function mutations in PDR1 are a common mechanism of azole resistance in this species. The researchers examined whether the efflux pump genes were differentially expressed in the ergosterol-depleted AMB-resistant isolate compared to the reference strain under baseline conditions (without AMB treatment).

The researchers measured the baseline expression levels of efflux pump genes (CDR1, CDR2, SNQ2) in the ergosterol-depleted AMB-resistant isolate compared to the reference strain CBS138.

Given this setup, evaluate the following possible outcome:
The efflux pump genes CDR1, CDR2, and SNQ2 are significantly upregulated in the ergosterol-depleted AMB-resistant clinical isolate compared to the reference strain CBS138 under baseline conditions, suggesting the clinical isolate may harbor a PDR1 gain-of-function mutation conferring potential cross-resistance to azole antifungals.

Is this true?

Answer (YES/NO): NO